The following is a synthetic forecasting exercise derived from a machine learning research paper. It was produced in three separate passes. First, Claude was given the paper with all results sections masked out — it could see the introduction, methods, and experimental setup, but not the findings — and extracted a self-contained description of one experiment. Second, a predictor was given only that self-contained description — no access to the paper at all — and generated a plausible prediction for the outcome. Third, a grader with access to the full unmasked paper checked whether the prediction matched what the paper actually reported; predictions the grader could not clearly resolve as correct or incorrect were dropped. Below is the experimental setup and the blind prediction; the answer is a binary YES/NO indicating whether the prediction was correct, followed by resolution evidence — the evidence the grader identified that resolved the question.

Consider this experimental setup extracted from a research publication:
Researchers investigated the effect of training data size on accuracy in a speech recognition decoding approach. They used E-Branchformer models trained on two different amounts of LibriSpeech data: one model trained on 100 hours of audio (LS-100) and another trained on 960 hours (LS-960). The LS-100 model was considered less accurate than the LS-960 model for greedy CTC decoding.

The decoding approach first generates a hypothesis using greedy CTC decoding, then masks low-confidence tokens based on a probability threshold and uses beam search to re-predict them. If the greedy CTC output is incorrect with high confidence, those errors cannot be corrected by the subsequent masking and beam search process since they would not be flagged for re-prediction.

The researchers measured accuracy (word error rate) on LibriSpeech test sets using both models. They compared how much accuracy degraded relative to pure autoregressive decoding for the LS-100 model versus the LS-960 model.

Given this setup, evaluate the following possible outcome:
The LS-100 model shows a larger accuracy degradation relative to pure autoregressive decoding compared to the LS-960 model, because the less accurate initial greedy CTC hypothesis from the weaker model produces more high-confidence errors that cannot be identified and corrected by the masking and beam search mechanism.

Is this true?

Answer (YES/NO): YES